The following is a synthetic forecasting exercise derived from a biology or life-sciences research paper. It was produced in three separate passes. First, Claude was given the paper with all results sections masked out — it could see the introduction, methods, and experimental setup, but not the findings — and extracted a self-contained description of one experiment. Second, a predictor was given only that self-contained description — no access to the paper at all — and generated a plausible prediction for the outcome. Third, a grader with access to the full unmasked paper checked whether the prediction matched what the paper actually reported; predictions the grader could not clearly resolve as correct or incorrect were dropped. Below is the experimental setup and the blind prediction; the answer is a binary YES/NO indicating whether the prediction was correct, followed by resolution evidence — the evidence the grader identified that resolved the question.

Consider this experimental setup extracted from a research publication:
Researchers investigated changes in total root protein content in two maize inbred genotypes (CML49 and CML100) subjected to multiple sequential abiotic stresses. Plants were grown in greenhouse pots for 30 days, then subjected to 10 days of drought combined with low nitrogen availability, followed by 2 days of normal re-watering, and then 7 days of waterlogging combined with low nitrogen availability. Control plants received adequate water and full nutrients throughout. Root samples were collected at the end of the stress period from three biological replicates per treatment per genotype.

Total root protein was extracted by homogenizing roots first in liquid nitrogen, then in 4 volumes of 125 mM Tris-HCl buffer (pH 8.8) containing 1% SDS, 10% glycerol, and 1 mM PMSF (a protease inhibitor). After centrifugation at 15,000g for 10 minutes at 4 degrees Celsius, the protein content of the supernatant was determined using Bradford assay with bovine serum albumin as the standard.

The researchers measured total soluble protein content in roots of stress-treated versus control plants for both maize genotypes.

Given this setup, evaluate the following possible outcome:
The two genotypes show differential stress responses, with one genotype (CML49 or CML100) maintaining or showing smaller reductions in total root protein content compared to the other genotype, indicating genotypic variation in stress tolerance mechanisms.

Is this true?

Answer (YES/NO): NO